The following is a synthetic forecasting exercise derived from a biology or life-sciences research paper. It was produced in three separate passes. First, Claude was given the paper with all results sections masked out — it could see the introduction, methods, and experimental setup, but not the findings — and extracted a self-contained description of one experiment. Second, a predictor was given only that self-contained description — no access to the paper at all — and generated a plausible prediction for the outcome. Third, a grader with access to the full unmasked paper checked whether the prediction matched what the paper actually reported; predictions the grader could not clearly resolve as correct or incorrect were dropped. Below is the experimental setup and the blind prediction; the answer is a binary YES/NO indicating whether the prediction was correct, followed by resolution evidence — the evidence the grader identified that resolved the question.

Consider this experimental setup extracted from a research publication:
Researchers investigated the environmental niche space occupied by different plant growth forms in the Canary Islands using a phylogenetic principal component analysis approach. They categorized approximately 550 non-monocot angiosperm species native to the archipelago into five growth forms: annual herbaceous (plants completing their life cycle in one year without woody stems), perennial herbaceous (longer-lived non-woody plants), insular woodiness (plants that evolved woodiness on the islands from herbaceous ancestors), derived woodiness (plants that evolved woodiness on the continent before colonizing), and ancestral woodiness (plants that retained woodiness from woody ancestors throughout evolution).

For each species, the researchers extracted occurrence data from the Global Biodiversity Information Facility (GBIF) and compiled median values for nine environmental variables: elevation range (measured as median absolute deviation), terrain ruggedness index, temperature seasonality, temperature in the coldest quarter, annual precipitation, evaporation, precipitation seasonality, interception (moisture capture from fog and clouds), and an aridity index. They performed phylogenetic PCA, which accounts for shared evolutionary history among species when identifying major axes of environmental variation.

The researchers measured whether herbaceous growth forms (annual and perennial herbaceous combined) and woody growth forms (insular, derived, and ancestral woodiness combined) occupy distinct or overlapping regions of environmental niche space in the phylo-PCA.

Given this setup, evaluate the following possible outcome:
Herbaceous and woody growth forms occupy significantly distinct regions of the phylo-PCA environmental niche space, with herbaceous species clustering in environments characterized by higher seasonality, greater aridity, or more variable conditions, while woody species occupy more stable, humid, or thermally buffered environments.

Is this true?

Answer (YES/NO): NO